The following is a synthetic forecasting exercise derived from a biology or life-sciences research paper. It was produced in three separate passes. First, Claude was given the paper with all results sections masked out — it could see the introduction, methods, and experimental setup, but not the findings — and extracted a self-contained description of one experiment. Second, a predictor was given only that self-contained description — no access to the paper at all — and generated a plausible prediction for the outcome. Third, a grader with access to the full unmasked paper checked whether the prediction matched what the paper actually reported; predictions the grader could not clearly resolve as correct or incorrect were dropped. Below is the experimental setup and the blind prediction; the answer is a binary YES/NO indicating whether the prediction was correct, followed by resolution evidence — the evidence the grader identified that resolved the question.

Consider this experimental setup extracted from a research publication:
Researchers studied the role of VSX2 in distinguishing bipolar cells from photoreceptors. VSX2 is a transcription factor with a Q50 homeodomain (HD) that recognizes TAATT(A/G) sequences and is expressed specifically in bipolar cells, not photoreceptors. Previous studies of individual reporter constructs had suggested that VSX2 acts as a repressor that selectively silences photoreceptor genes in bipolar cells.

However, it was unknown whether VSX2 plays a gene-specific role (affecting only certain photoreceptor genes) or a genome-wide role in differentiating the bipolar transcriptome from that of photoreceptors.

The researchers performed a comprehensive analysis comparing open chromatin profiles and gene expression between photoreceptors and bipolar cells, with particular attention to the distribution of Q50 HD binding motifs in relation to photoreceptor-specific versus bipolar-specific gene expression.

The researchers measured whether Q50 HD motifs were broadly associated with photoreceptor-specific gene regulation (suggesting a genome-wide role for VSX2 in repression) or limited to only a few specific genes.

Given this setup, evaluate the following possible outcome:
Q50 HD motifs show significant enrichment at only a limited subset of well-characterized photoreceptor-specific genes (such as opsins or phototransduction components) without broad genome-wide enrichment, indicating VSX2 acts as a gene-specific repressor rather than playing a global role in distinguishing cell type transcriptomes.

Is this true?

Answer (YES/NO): NO